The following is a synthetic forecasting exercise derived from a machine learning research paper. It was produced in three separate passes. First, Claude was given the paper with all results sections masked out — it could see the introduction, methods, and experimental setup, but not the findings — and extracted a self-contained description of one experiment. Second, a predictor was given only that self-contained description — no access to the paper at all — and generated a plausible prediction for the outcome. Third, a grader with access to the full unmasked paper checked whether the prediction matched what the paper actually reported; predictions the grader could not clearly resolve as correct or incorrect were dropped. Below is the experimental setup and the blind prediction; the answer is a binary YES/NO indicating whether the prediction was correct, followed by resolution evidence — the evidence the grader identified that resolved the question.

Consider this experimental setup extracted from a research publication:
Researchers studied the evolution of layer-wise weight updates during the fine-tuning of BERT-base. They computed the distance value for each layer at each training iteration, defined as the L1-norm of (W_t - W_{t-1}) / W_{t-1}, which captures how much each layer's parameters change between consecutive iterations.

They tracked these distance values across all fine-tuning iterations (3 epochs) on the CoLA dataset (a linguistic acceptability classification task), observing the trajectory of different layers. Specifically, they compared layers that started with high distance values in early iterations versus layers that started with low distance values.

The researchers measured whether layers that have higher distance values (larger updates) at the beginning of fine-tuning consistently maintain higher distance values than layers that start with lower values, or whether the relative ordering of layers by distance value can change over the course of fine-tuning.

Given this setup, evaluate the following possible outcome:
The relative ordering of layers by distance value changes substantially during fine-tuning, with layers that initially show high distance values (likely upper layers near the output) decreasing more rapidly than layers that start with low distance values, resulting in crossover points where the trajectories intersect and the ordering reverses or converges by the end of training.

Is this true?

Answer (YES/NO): NO